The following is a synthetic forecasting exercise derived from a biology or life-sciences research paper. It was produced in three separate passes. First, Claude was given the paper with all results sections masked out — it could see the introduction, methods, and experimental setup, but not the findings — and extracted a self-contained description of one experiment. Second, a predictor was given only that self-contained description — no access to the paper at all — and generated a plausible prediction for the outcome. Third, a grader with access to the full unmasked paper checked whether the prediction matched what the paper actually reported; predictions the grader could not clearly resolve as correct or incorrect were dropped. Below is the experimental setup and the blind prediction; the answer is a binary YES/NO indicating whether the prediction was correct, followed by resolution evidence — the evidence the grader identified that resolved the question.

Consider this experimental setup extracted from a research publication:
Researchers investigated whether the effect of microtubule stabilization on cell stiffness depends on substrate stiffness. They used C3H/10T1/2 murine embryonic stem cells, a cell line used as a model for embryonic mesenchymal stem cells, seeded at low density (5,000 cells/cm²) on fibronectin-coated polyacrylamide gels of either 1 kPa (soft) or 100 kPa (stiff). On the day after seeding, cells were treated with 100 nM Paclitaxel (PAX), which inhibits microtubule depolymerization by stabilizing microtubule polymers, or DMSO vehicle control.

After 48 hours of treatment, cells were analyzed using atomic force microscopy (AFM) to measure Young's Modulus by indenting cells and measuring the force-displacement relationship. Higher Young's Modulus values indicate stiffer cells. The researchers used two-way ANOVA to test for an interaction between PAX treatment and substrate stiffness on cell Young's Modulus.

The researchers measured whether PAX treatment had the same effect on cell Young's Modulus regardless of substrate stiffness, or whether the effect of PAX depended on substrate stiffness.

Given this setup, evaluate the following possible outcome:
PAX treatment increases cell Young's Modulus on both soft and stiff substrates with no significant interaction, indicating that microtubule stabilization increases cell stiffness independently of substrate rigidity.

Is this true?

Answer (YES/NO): NO